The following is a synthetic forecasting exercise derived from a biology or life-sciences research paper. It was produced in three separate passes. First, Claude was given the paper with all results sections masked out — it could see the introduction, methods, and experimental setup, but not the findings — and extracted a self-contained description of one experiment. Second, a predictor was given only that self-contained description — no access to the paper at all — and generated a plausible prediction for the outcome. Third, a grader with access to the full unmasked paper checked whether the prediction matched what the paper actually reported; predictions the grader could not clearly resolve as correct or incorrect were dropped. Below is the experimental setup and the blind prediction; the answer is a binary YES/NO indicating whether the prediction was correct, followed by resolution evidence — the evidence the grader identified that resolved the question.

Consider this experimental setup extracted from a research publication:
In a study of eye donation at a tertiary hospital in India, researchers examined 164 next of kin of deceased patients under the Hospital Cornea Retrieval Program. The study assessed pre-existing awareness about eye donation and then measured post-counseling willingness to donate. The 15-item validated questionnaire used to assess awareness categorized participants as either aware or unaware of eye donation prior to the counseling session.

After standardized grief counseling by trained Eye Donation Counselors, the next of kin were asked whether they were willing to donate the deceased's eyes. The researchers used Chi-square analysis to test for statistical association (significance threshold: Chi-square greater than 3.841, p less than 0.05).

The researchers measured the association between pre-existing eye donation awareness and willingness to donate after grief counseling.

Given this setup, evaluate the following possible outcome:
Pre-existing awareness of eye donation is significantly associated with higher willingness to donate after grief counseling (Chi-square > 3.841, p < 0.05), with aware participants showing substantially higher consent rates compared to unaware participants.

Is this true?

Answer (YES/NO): YES